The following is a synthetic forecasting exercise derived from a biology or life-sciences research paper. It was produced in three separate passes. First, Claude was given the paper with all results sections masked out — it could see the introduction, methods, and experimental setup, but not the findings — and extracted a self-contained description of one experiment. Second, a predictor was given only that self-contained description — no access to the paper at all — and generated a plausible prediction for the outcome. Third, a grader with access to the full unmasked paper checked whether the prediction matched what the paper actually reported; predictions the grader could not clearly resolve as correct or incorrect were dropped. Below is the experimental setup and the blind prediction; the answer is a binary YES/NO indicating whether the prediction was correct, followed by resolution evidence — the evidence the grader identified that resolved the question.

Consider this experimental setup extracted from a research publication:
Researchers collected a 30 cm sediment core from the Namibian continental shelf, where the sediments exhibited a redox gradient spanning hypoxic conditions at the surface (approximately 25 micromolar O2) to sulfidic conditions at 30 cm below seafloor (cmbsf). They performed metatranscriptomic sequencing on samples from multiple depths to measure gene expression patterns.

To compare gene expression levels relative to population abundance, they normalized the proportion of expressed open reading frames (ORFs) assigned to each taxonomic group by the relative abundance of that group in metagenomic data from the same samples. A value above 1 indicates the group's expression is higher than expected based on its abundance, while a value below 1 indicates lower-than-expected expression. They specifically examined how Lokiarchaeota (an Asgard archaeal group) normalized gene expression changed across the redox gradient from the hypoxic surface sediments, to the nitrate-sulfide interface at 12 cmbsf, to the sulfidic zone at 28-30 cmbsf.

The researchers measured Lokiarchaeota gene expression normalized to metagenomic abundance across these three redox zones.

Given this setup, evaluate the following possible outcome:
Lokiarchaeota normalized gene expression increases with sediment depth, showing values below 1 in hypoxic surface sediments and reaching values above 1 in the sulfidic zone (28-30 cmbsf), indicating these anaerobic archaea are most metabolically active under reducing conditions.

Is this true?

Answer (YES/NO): NO